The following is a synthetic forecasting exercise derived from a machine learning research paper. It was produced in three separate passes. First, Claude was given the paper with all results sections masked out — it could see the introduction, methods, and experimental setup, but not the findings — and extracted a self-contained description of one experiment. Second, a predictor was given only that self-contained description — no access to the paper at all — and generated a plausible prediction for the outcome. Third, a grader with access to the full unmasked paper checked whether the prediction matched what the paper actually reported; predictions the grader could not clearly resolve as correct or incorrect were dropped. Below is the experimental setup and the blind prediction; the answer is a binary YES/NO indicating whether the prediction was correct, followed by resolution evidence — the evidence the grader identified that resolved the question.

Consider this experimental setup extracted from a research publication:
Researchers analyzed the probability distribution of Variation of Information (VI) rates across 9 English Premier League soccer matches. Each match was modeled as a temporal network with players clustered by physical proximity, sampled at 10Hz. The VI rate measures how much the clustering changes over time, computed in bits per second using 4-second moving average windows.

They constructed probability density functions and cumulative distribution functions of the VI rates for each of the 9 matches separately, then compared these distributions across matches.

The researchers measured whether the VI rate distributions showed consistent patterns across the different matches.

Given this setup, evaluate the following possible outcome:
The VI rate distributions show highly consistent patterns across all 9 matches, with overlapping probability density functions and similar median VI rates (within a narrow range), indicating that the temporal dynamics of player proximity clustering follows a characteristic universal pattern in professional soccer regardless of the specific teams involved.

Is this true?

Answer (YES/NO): YES